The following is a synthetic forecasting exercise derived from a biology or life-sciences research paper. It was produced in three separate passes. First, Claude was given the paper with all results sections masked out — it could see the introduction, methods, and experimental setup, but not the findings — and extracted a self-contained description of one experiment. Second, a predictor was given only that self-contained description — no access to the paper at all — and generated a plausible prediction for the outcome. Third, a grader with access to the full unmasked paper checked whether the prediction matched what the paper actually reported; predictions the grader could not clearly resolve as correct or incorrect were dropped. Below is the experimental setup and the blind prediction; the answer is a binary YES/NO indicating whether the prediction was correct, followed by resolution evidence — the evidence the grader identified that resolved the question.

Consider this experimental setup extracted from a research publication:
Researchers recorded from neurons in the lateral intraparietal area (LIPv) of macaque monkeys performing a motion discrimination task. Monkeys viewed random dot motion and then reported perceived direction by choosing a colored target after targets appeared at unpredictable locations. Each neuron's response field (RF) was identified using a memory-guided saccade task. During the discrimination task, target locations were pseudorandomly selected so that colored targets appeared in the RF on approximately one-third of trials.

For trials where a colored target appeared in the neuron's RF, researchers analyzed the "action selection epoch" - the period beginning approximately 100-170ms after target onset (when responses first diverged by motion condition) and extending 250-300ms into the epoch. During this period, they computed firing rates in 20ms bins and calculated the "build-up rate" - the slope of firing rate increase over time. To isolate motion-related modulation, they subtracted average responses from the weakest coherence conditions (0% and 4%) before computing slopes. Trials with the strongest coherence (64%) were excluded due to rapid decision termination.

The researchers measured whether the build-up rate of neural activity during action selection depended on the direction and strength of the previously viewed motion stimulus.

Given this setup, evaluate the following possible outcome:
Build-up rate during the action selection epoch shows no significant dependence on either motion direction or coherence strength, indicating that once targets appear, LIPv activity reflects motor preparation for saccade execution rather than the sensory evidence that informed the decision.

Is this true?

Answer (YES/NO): NO